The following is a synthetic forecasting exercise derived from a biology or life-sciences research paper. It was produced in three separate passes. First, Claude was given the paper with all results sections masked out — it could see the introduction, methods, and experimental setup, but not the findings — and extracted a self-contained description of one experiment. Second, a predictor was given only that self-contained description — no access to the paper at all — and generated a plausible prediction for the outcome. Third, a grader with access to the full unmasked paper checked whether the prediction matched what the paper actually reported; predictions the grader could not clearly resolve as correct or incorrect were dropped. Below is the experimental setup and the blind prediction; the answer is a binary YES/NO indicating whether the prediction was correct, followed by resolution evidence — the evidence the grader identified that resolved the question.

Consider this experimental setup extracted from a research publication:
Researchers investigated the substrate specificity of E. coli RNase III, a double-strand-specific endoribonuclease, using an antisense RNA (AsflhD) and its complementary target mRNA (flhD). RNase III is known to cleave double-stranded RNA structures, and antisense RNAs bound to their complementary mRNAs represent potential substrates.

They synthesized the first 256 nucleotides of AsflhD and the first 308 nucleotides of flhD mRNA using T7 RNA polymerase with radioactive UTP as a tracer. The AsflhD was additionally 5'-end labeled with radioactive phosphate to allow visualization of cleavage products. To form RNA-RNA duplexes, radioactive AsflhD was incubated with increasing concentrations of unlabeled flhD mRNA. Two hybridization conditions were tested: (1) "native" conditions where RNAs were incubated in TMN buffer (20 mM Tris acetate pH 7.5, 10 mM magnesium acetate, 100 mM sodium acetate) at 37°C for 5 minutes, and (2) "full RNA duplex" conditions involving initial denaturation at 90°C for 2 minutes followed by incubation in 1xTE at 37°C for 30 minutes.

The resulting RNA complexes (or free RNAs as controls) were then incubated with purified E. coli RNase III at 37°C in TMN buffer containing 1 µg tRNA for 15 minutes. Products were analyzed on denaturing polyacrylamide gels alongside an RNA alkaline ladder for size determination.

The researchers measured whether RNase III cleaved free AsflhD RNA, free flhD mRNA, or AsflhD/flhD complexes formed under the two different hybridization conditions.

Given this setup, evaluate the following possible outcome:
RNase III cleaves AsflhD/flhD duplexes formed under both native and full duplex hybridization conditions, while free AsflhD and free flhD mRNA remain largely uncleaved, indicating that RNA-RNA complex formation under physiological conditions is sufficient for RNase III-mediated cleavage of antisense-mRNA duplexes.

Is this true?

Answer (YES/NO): NO